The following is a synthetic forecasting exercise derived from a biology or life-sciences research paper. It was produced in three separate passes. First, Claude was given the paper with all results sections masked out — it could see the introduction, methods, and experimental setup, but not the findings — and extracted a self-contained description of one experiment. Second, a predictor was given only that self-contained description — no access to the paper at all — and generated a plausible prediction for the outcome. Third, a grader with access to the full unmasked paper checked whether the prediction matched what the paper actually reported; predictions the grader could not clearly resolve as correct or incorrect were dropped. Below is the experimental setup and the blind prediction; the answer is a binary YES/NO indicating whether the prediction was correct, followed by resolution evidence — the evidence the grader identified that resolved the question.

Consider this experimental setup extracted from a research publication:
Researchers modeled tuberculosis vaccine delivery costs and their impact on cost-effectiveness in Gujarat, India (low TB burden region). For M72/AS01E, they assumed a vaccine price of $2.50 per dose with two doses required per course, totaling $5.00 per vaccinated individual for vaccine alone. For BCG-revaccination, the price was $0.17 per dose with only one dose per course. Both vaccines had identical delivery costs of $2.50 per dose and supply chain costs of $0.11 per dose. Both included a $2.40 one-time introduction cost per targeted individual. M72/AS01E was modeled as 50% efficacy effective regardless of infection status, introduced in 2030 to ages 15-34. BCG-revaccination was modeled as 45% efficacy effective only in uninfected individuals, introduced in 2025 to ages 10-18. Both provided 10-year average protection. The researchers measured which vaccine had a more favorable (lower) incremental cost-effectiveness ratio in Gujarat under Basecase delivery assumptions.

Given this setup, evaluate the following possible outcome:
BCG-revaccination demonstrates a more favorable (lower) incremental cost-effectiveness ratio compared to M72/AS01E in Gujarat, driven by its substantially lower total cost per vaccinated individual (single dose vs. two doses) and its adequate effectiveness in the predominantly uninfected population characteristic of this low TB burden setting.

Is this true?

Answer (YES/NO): YES